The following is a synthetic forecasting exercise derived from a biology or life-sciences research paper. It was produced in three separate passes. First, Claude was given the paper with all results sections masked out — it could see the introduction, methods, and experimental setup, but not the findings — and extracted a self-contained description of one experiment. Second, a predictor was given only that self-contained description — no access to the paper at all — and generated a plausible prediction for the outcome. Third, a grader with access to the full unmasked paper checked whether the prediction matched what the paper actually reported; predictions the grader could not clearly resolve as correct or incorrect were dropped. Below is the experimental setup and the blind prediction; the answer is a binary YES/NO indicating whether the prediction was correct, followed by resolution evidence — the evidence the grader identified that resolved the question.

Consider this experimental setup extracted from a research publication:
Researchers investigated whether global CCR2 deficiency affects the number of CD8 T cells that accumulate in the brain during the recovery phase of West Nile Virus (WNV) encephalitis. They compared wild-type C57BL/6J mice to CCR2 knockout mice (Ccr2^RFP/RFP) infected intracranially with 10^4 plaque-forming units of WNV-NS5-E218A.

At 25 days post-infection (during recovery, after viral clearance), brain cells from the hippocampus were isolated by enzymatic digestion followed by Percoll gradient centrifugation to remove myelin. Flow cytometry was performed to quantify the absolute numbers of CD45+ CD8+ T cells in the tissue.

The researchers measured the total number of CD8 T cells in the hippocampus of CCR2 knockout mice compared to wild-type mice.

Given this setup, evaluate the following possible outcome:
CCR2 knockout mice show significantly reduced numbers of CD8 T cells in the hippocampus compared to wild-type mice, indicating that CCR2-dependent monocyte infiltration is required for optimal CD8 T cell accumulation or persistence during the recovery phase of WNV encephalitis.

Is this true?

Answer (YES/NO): NO